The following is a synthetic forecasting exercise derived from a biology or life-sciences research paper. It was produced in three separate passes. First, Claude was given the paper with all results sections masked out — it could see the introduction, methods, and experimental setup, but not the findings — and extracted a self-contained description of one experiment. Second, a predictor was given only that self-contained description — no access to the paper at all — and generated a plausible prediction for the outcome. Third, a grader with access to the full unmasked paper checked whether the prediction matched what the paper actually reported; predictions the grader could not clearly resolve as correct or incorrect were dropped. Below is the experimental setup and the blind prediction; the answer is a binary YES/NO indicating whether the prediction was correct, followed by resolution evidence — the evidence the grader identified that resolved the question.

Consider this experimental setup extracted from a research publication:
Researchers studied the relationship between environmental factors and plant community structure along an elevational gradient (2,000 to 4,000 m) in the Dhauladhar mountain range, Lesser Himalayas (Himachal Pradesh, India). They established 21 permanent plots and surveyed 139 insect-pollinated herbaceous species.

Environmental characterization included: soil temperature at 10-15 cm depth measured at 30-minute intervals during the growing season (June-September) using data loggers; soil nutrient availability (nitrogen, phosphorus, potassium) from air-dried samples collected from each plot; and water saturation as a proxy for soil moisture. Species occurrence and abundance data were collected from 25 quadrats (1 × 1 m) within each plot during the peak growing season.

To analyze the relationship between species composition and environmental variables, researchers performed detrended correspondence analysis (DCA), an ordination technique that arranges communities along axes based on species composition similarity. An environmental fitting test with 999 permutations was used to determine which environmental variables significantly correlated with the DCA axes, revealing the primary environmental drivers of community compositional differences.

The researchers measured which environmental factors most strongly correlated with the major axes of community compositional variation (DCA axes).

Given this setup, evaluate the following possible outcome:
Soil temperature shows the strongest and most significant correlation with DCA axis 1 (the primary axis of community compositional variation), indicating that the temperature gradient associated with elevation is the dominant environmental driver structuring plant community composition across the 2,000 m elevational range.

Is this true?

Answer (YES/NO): YES